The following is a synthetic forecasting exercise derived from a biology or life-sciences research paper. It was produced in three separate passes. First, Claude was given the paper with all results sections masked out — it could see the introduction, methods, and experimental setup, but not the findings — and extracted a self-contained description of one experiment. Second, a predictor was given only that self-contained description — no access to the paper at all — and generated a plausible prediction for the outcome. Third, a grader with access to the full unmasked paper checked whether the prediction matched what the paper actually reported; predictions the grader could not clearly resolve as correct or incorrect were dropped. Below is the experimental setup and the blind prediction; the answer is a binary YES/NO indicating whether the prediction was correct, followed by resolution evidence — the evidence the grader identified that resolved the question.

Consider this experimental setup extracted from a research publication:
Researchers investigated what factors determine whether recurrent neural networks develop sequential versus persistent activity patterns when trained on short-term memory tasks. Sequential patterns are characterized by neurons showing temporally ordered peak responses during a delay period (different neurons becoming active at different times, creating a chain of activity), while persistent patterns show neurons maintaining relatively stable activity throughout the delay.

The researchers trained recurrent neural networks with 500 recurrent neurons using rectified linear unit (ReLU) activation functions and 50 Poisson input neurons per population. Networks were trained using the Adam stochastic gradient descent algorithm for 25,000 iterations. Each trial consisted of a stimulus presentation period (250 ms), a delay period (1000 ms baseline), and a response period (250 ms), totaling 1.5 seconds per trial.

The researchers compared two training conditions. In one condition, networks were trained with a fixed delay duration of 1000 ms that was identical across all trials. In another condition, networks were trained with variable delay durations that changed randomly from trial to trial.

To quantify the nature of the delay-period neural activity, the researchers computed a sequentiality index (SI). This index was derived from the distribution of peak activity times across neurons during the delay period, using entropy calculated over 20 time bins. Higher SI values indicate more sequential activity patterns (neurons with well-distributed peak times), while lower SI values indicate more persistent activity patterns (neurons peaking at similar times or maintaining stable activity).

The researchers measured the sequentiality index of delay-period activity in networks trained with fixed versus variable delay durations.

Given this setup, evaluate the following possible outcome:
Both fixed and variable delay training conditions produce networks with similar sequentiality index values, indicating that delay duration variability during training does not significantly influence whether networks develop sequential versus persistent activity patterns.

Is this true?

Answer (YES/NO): NO